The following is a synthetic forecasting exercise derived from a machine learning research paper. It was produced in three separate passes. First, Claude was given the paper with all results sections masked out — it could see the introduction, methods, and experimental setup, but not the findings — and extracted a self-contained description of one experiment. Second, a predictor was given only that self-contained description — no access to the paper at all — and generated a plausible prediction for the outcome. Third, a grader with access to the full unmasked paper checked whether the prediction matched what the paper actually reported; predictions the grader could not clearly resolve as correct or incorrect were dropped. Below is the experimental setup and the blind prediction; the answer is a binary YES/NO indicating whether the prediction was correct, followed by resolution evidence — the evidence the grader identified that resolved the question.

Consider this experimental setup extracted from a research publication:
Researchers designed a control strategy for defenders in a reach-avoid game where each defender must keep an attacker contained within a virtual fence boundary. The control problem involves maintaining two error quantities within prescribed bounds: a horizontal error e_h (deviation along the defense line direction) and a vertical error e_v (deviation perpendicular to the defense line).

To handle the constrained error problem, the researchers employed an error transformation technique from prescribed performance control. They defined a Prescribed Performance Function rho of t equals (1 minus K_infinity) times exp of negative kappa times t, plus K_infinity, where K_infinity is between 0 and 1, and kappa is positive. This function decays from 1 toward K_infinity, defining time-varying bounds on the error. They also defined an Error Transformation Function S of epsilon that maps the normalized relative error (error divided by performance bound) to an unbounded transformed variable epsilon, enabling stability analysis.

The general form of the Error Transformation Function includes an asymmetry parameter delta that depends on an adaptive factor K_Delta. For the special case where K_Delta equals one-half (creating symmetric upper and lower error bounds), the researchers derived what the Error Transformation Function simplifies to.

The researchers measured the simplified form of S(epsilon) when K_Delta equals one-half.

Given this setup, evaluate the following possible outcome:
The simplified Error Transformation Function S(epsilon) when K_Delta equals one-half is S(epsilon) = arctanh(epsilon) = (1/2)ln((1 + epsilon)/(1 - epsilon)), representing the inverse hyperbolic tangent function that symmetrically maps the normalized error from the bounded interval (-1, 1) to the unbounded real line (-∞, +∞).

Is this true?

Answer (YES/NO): NO